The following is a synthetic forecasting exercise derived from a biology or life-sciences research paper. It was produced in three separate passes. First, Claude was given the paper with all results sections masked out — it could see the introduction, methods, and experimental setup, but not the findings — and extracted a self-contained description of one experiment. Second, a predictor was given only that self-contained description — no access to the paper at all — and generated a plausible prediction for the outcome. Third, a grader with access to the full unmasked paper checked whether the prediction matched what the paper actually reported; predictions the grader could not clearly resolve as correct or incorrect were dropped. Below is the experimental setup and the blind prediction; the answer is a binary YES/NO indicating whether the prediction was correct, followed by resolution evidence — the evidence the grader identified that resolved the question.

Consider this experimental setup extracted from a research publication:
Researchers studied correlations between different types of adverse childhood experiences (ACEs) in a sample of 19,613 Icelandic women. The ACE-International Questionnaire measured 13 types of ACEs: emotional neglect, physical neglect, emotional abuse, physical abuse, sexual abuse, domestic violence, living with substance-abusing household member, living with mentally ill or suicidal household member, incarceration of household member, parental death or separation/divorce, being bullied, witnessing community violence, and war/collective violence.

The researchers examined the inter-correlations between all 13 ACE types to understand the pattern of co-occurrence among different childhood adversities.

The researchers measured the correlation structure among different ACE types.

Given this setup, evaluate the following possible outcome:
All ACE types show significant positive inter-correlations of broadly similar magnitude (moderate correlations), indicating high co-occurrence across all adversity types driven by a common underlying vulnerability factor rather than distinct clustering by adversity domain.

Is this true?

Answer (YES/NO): NO